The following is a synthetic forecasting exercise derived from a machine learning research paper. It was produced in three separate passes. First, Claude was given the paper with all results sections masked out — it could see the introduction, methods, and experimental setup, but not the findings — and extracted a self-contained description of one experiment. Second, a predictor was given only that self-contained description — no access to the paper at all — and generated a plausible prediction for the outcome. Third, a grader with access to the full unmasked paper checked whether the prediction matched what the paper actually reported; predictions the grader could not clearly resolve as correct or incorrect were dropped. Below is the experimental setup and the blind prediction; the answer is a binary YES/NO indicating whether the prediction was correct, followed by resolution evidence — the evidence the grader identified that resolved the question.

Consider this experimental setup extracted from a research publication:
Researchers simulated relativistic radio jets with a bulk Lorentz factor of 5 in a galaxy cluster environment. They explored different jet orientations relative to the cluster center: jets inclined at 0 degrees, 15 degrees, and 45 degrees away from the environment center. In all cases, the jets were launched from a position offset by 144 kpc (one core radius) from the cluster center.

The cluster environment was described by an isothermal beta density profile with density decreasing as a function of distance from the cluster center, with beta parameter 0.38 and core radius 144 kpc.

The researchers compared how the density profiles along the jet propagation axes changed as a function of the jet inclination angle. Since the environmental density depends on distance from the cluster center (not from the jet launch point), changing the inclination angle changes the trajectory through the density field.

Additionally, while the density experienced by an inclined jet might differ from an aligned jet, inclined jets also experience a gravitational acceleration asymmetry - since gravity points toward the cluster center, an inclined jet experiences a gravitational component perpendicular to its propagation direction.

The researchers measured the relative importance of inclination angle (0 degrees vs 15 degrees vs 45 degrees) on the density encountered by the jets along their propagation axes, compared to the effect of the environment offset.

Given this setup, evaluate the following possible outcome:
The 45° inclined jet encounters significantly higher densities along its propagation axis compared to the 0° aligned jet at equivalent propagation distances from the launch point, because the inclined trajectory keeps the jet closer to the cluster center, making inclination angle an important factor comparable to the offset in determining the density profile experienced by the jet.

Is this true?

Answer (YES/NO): NO